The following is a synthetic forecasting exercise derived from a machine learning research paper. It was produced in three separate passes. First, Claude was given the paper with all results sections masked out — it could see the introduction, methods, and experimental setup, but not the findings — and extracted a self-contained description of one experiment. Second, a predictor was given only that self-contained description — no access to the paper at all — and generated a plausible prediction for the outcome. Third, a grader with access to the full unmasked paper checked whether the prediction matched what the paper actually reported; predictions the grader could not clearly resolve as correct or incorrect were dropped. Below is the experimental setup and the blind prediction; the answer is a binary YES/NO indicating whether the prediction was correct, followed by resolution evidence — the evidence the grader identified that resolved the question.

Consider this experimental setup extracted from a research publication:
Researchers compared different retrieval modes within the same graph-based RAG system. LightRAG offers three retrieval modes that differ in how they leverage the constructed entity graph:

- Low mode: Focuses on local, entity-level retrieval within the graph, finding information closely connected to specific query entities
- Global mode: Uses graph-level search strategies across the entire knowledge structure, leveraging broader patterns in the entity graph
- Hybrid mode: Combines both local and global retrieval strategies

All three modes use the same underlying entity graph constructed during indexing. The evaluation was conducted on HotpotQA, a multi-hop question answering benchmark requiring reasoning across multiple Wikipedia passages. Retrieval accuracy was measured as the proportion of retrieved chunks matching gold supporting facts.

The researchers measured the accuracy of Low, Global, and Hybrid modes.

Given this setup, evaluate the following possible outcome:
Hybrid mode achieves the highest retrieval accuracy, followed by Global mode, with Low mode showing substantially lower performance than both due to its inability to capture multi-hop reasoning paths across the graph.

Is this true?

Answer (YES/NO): NO